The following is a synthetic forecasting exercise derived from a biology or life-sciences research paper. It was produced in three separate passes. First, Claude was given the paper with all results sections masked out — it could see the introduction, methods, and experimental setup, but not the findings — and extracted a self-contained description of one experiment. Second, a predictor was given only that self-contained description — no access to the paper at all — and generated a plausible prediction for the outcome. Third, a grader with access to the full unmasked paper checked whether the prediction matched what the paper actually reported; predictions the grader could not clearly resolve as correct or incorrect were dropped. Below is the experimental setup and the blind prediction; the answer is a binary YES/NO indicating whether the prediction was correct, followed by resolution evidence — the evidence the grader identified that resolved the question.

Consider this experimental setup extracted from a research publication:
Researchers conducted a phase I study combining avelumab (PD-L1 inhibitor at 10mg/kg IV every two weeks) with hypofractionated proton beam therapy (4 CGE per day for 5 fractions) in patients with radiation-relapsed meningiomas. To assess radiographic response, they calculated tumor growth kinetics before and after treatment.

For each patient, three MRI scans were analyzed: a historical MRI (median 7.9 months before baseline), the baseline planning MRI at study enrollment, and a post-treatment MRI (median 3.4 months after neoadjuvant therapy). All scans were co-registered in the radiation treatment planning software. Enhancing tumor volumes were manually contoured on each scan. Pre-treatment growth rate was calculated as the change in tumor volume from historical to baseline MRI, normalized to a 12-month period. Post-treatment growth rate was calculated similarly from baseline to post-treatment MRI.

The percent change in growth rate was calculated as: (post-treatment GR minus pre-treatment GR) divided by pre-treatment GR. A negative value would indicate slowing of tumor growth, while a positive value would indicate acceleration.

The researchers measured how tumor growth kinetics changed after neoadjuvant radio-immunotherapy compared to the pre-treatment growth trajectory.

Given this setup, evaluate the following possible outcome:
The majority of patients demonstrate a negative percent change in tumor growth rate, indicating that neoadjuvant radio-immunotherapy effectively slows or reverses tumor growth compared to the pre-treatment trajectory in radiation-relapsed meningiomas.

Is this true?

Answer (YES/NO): NO